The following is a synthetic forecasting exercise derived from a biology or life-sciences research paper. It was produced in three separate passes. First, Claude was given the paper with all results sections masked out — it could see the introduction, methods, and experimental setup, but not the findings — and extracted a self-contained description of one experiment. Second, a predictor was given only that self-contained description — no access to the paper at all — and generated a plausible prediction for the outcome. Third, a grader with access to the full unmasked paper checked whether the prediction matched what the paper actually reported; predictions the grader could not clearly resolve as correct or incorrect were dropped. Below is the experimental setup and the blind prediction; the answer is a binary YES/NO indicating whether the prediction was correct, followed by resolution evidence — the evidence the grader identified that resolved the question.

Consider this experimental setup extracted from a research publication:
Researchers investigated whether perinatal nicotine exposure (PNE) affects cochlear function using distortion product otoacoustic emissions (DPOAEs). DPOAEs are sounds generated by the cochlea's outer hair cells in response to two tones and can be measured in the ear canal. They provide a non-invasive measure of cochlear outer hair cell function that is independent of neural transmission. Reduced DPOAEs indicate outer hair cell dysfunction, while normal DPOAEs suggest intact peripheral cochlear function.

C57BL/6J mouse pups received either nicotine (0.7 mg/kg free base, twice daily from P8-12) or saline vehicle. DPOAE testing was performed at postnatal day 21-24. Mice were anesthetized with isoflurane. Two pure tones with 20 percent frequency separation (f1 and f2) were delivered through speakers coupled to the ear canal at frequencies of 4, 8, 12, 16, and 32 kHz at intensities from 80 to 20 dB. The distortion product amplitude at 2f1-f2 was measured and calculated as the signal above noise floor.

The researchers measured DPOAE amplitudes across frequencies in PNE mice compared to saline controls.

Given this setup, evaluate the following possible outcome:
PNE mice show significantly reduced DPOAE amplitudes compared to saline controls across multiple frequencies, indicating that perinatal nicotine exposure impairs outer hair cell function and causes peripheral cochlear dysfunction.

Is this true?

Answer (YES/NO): NO